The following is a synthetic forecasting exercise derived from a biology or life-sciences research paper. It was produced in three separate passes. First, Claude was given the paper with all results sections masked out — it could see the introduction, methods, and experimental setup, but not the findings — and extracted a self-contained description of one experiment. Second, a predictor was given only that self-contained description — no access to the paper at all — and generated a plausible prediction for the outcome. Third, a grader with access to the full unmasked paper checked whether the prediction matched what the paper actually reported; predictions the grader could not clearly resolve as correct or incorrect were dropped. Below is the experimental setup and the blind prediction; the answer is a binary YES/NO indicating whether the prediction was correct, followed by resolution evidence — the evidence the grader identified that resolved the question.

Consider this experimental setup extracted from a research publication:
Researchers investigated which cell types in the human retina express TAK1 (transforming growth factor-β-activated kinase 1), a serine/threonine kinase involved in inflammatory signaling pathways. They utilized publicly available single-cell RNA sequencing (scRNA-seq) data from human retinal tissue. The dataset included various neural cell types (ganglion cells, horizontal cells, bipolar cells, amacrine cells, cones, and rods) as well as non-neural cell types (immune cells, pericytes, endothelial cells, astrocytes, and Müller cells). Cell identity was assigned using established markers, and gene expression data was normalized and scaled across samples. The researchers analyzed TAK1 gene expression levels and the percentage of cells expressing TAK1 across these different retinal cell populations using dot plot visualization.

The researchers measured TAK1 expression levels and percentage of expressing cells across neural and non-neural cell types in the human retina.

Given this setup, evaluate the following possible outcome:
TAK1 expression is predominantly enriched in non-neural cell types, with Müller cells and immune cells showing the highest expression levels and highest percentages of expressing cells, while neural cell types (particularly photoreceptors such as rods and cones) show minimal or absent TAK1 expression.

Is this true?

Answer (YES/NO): NO